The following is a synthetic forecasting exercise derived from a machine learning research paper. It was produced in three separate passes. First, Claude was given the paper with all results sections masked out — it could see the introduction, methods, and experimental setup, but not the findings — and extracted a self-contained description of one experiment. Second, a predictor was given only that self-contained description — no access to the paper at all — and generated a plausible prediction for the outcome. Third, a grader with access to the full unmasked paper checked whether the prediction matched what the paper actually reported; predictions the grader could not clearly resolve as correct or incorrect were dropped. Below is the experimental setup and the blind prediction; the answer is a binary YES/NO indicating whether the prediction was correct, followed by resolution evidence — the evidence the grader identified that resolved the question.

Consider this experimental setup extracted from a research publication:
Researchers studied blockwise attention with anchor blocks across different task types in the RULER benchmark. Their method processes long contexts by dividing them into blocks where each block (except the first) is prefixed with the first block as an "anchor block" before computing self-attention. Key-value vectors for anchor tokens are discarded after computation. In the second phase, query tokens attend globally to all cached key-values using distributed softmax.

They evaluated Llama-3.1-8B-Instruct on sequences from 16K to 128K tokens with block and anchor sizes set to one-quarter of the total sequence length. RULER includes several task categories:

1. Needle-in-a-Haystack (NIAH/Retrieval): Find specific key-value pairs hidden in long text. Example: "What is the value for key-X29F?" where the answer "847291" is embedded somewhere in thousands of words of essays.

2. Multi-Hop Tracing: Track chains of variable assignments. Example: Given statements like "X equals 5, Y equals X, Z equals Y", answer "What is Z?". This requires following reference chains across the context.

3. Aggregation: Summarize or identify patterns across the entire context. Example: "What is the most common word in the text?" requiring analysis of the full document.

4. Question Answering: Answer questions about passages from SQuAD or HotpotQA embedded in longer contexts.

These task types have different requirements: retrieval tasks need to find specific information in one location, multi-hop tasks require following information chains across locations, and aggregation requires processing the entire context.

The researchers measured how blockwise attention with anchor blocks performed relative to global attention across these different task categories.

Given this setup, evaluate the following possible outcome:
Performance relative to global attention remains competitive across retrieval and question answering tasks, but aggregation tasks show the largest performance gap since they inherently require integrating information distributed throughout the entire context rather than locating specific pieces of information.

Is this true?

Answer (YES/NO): NO